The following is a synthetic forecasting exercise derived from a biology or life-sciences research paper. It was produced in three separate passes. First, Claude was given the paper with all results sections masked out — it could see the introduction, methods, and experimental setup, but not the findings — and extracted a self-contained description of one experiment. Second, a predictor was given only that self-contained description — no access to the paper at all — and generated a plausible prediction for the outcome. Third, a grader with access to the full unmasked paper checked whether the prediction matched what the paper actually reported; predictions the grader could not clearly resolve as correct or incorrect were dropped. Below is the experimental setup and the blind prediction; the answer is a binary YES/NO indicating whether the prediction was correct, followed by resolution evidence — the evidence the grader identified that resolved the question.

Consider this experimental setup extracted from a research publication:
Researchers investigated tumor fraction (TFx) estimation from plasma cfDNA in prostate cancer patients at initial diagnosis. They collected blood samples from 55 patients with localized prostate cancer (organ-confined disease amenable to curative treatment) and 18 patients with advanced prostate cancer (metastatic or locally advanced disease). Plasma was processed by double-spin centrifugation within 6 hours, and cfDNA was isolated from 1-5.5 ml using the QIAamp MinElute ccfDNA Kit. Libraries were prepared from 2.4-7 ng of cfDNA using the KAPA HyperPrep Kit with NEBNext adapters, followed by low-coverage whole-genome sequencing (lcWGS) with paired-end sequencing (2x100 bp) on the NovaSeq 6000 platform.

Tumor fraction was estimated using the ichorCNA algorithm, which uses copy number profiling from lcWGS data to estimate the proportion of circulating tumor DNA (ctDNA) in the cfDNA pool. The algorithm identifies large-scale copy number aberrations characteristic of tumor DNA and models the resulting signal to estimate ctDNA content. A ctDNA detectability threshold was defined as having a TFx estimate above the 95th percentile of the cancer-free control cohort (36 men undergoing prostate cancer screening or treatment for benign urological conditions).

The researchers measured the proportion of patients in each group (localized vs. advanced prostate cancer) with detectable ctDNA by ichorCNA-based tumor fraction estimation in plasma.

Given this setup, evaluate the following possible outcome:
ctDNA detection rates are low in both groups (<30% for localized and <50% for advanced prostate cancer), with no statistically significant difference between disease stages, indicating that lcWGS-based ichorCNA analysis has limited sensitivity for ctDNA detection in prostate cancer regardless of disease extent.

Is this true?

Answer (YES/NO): NO